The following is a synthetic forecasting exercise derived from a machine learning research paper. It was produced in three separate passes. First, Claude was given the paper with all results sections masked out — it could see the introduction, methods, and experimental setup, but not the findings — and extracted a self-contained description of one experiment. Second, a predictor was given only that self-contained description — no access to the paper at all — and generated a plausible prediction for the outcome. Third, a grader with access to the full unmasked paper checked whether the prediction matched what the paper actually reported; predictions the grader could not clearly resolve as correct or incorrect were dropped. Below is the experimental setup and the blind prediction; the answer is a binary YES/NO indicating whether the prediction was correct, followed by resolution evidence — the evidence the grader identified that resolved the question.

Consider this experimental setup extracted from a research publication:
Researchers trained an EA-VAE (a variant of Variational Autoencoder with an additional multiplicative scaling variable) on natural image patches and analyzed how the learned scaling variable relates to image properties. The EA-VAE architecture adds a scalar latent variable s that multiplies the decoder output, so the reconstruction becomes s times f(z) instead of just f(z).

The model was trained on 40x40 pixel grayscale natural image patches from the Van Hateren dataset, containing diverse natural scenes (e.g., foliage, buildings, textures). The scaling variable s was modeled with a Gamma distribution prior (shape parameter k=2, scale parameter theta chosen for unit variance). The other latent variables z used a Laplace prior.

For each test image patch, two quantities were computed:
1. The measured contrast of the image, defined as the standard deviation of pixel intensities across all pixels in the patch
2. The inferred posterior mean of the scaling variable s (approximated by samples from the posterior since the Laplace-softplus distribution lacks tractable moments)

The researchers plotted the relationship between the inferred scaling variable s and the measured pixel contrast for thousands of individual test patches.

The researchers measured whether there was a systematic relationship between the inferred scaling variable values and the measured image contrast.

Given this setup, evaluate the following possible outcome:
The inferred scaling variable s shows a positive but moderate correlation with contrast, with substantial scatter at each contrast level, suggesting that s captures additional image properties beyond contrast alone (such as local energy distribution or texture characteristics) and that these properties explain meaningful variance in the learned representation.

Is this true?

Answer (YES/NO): NO